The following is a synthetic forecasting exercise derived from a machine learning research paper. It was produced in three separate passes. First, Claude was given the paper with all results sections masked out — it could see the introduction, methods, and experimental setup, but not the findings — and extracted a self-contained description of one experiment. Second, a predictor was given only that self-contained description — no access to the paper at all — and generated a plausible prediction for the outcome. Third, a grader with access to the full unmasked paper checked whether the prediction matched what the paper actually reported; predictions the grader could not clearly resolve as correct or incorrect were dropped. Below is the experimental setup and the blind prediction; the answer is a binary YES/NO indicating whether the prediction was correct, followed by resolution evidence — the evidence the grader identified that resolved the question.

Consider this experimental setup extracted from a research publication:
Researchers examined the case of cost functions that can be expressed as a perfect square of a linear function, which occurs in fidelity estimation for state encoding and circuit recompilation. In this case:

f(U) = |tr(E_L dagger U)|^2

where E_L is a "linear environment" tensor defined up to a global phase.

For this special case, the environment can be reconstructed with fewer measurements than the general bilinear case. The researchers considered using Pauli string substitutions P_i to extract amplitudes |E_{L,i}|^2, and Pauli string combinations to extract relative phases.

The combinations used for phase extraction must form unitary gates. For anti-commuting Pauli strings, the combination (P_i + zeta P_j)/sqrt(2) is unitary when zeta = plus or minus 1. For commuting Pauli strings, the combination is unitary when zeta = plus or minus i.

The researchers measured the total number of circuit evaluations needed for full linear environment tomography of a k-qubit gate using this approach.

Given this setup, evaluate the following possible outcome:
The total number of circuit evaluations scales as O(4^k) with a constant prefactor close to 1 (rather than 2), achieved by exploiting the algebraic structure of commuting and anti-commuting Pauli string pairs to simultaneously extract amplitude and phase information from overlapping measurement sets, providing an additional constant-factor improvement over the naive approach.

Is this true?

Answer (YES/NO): NO